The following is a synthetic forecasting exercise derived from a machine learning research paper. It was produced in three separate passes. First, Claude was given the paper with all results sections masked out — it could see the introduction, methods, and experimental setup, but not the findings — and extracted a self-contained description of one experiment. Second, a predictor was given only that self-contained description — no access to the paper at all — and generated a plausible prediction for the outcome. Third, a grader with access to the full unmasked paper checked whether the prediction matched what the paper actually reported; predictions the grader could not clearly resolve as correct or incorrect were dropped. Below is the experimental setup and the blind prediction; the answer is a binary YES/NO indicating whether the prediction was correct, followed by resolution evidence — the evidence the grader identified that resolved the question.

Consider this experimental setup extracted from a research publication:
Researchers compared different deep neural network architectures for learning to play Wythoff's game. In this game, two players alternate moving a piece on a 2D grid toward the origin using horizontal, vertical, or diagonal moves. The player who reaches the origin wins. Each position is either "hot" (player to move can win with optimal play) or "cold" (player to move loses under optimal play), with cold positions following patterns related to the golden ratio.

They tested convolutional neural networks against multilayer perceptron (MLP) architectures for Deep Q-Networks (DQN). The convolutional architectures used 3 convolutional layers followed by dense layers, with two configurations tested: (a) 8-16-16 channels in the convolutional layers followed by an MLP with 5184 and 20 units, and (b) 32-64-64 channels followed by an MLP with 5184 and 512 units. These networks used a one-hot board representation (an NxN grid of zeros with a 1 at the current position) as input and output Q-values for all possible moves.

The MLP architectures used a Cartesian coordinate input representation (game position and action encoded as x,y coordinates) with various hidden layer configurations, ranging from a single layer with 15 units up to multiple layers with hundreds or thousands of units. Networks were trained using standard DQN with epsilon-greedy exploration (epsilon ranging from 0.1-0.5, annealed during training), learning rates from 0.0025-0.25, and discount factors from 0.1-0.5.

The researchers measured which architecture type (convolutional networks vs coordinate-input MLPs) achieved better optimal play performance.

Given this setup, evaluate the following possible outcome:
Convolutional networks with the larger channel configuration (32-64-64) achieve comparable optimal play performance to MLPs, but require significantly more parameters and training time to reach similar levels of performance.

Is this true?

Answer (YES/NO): NO